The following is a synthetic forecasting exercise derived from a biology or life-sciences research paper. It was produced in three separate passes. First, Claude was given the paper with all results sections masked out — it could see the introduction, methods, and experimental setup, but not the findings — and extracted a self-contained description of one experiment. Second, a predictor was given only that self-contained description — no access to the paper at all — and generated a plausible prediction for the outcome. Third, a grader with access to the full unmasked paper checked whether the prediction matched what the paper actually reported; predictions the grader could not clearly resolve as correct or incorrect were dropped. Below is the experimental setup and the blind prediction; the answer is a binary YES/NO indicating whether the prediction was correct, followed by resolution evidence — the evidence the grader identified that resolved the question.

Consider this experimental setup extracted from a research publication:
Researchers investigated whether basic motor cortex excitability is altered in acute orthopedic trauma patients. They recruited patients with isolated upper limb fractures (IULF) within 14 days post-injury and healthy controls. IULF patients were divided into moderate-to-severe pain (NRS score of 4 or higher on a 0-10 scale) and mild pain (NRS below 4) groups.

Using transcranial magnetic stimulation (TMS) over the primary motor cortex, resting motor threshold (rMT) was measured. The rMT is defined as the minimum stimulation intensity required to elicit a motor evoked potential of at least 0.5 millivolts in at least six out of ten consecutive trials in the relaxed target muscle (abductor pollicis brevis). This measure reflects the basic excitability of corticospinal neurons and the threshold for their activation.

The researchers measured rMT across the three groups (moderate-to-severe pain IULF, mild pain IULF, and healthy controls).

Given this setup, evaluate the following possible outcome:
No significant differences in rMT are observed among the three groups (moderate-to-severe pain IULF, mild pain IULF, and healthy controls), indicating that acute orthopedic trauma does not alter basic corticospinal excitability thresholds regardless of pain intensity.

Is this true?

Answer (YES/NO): YES